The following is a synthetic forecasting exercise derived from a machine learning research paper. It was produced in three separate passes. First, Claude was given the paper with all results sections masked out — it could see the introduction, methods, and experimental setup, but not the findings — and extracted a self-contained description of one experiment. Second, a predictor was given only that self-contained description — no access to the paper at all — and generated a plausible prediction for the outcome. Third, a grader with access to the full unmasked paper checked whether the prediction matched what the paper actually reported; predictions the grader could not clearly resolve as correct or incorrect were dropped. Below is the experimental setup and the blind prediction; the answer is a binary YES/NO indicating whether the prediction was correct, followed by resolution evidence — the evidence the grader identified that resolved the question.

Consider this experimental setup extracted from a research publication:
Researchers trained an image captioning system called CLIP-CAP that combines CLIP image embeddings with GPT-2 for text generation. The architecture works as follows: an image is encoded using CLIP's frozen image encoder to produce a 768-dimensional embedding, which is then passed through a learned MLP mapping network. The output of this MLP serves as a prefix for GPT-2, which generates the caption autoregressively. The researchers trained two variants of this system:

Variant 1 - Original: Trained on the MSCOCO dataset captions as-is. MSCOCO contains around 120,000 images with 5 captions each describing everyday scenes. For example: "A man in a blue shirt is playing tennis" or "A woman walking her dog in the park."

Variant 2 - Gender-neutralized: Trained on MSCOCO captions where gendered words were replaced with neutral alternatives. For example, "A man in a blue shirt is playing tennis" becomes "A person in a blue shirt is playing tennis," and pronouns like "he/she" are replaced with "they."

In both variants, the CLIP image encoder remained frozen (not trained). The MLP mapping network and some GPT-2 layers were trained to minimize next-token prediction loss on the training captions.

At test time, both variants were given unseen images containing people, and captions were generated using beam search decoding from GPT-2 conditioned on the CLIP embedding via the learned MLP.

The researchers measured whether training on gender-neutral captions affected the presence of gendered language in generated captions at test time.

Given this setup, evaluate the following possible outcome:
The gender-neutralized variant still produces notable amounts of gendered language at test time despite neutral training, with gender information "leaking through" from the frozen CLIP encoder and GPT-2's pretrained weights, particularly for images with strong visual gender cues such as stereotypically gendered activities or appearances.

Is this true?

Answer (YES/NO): NO